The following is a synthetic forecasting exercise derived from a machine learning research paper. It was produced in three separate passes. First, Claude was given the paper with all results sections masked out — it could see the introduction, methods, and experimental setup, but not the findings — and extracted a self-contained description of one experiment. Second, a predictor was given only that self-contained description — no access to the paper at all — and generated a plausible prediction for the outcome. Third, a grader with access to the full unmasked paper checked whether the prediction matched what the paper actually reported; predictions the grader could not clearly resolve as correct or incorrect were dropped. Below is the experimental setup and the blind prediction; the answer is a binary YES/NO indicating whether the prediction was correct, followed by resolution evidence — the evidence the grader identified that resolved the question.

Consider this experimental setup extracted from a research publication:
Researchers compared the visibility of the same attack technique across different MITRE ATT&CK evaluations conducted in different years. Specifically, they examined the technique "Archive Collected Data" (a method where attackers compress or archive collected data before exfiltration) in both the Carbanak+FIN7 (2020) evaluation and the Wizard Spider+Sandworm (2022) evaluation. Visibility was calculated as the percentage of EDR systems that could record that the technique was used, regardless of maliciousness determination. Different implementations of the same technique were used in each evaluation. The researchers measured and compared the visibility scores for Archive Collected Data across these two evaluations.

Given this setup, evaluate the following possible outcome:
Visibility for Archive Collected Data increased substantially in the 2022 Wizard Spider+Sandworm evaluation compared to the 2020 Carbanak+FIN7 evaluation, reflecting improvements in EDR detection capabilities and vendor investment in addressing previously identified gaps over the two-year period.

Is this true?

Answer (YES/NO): NO